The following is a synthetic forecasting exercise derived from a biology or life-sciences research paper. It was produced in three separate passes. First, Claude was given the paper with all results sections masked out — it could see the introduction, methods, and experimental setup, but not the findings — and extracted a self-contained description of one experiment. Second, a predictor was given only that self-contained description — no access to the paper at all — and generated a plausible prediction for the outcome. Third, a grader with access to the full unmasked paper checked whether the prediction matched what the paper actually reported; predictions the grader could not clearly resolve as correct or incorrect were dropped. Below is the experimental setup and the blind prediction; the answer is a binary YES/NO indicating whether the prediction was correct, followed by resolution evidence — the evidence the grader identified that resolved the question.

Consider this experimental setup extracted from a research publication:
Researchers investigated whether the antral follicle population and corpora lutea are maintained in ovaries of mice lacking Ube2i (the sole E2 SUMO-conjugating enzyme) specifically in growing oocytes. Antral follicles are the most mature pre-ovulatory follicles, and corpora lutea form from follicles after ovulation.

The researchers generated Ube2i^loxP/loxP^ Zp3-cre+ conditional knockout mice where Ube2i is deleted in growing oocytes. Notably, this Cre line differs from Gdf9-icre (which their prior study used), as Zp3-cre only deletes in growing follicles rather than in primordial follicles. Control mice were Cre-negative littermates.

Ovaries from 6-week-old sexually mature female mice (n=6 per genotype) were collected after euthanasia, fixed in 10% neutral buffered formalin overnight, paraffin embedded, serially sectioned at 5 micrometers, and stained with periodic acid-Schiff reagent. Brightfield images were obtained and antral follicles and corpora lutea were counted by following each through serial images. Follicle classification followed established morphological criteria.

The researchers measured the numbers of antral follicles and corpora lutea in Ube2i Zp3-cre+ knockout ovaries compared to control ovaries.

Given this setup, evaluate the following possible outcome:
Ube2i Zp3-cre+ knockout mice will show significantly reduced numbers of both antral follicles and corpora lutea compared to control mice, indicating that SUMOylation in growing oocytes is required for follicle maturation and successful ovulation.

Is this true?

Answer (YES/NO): NO